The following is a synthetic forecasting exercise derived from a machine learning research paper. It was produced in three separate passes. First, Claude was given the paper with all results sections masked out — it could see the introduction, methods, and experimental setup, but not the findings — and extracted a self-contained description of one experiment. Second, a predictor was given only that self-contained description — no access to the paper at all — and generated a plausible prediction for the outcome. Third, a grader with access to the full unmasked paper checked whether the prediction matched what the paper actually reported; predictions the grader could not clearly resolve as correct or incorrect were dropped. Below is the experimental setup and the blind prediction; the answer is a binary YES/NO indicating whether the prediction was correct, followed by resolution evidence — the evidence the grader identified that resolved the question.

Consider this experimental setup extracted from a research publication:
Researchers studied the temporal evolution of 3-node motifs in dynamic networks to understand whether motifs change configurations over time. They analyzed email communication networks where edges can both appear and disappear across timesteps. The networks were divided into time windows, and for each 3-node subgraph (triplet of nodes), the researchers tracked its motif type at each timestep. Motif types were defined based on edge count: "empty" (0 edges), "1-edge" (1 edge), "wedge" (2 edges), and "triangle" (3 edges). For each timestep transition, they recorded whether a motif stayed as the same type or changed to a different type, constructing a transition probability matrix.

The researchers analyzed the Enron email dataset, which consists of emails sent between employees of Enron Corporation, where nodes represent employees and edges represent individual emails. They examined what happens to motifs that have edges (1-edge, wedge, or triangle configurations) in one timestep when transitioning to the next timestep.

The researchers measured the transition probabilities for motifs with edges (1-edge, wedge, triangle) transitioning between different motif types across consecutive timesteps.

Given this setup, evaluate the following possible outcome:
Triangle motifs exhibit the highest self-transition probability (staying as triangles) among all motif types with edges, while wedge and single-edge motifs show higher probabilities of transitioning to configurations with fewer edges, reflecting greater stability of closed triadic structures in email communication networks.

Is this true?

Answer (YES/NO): NO